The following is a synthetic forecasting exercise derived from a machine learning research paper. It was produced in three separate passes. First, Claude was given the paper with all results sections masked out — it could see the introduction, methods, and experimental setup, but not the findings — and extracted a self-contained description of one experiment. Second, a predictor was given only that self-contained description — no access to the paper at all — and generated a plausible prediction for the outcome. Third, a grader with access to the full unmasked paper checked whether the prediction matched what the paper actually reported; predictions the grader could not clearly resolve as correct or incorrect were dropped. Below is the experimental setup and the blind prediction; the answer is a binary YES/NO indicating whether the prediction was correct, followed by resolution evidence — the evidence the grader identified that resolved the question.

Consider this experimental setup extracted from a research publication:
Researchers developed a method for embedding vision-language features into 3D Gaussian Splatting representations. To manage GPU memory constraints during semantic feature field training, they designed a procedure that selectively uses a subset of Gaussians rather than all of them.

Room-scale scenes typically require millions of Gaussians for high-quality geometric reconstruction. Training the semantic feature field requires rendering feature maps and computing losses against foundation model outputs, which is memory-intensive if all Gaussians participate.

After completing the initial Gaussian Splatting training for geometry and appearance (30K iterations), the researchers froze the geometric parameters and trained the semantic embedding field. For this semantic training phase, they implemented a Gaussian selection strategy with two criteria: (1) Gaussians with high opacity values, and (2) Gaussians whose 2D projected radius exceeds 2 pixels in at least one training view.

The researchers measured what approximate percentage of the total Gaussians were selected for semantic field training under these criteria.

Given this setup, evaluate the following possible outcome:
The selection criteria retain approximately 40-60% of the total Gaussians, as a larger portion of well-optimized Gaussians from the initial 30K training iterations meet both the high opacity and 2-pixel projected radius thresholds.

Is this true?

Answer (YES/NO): NO